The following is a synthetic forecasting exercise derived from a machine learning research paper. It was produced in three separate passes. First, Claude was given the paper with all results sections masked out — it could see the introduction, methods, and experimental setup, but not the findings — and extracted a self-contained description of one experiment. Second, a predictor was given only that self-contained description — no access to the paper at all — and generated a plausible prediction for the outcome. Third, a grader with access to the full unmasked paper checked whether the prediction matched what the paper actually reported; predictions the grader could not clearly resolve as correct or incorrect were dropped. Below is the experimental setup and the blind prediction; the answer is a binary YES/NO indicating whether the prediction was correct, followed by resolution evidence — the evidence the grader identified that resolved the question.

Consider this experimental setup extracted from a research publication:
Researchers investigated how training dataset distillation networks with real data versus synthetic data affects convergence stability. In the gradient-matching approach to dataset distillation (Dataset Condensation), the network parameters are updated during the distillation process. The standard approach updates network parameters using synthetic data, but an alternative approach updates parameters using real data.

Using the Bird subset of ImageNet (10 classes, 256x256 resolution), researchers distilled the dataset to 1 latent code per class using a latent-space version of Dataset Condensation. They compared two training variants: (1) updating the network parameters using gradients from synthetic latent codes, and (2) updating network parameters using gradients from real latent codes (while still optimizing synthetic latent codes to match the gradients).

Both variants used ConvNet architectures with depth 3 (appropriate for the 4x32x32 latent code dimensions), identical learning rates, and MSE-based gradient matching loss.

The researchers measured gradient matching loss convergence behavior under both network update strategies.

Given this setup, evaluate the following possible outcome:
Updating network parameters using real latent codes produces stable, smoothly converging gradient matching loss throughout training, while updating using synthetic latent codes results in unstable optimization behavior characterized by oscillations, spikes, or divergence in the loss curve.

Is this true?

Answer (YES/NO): NO